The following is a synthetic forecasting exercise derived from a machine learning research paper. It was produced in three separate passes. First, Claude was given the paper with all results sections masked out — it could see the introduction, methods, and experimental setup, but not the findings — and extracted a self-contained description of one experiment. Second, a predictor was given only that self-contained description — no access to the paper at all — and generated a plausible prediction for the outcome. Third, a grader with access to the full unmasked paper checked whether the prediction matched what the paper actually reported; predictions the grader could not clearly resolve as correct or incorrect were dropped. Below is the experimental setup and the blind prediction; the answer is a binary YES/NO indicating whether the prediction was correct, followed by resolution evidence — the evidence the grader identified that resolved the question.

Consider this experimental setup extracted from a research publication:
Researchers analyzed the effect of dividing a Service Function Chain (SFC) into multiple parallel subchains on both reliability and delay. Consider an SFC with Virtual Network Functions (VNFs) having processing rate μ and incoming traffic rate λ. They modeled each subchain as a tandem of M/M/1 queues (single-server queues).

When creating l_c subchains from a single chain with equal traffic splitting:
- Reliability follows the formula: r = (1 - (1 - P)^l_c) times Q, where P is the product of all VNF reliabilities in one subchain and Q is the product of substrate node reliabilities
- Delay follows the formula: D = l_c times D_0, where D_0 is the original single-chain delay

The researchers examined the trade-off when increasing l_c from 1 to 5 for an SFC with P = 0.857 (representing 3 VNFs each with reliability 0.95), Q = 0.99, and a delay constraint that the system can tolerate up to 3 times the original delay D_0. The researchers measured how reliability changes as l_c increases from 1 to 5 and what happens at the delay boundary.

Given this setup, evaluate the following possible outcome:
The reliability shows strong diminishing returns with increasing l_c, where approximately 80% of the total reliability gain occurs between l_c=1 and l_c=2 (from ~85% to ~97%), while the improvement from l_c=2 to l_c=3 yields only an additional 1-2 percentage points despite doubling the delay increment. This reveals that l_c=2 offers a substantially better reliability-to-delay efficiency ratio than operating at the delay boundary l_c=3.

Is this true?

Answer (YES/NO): NO